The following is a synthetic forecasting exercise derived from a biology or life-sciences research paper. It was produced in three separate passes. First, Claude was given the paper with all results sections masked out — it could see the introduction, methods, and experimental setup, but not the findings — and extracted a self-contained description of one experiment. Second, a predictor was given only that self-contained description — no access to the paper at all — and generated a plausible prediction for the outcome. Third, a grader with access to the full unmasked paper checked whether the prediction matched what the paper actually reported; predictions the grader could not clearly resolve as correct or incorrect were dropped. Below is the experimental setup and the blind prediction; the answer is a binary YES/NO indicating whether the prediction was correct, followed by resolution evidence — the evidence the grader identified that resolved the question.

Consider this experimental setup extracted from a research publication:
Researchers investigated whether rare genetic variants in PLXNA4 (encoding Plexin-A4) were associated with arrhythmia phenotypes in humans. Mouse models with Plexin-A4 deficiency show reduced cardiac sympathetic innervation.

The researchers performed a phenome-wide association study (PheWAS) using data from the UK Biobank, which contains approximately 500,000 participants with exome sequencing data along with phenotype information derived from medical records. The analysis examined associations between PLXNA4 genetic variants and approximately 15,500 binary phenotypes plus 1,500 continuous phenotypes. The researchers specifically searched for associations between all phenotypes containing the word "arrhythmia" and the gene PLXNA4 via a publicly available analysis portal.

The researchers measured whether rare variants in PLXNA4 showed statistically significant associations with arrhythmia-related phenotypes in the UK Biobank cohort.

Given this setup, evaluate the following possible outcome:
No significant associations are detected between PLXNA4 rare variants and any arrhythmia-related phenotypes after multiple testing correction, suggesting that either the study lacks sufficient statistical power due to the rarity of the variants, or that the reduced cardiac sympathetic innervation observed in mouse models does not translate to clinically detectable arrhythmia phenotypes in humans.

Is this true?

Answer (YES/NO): NO